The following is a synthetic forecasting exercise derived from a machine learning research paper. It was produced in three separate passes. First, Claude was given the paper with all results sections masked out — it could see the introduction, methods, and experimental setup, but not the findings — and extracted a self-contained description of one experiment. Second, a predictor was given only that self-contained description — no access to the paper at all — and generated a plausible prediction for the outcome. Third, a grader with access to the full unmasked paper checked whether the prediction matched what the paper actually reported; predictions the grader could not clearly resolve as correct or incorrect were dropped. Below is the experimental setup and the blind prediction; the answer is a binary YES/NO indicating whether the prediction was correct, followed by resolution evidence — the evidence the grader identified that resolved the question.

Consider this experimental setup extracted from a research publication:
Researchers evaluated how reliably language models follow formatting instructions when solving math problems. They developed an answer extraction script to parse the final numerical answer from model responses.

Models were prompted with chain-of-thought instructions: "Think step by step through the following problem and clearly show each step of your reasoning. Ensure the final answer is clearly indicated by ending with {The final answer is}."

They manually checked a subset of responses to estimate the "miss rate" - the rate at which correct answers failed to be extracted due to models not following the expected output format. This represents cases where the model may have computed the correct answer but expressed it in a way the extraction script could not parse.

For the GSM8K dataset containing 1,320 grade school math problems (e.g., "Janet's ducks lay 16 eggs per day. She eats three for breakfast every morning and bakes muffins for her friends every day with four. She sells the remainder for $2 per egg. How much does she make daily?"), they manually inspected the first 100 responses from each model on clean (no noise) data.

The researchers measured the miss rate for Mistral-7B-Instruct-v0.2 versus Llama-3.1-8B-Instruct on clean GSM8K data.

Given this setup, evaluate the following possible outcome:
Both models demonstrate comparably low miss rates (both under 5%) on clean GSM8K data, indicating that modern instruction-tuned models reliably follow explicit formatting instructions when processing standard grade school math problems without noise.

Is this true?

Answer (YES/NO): NO